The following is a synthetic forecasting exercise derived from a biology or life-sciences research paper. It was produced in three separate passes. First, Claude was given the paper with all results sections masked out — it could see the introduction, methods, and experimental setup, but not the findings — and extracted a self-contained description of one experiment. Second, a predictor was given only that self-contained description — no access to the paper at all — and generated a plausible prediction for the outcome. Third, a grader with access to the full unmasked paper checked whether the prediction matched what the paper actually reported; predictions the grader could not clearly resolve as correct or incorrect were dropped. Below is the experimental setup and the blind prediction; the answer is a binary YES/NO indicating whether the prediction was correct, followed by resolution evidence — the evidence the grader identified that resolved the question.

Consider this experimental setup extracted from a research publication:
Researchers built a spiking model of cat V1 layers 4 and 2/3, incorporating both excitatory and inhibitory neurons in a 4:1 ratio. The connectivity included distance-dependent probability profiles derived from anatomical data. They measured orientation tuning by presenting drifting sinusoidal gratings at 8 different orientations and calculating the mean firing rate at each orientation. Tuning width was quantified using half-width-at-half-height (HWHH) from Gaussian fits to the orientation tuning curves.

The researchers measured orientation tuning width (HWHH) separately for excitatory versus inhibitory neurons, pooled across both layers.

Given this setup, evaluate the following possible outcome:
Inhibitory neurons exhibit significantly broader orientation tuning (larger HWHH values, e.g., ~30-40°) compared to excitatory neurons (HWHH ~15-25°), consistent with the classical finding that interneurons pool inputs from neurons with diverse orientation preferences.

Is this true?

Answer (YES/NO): YES